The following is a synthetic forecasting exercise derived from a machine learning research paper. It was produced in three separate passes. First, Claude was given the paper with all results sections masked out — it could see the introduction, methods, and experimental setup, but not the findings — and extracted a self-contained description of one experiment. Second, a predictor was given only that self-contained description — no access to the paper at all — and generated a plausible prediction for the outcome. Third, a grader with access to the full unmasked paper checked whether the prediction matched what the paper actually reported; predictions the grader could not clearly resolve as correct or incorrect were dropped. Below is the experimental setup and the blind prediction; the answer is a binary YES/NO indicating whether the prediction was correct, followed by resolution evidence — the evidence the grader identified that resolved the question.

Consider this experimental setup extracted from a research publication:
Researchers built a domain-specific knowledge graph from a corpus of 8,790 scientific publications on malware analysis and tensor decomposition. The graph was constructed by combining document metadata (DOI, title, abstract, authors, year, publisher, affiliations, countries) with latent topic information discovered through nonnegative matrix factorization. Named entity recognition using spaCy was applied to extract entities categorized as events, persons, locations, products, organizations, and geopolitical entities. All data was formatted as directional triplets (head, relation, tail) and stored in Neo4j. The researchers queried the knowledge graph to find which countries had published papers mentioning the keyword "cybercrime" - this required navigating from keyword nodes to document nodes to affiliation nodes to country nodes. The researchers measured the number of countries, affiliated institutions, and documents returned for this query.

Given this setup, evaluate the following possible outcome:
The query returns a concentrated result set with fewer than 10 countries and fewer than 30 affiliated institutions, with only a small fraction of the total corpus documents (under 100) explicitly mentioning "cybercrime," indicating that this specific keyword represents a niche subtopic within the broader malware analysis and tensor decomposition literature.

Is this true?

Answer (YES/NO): NO